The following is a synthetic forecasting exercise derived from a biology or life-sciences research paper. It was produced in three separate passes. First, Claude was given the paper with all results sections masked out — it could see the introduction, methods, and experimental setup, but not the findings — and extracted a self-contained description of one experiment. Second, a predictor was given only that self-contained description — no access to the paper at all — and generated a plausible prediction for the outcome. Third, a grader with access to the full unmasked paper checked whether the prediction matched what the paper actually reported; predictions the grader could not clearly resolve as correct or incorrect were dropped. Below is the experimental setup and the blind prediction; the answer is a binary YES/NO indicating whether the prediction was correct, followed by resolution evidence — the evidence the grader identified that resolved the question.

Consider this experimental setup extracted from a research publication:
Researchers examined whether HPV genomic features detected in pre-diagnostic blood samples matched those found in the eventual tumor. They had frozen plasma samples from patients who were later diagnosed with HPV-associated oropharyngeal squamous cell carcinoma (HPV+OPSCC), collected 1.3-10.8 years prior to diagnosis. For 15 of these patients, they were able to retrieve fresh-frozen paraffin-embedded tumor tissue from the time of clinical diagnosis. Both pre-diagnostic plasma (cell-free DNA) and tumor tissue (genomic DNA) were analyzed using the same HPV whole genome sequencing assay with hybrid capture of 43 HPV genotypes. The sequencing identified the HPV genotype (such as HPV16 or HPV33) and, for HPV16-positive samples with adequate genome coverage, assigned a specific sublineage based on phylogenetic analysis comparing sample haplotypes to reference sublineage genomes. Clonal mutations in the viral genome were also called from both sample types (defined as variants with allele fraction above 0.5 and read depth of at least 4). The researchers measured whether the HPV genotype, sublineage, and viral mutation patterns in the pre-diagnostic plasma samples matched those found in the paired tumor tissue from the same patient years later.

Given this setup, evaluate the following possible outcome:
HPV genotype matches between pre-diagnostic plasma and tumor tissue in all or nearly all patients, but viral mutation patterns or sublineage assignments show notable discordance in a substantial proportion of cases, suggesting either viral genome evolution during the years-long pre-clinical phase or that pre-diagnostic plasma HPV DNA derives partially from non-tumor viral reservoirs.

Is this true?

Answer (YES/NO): NO